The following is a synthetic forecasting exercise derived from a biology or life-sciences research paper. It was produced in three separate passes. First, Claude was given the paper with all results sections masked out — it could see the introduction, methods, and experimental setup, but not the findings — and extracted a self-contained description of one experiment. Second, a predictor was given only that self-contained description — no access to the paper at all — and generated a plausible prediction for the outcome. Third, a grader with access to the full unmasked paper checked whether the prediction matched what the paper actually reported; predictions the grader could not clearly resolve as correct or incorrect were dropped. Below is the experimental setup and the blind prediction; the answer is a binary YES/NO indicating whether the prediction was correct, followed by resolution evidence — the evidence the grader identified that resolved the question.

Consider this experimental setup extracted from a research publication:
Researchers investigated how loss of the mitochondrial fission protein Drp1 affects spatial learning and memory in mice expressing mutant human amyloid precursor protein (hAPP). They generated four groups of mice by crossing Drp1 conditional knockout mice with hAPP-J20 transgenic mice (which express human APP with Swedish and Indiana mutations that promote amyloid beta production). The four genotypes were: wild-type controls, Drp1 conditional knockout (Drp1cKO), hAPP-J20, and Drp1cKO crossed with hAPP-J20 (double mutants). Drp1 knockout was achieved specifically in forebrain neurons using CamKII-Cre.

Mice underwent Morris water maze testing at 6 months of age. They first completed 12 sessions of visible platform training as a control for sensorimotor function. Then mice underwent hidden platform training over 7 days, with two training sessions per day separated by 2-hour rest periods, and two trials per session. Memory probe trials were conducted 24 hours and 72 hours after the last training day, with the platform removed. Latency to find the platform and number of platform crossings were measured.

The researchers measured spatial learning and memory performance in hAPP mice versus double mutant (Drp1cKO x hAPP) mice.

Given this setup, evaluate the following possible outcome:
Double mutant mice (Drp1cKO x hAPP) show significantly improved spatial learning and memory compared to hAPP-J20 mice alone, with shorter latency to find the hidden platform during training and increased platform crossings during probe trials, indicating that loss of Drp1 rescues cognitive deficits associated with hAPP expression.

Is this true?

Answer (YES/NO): NO